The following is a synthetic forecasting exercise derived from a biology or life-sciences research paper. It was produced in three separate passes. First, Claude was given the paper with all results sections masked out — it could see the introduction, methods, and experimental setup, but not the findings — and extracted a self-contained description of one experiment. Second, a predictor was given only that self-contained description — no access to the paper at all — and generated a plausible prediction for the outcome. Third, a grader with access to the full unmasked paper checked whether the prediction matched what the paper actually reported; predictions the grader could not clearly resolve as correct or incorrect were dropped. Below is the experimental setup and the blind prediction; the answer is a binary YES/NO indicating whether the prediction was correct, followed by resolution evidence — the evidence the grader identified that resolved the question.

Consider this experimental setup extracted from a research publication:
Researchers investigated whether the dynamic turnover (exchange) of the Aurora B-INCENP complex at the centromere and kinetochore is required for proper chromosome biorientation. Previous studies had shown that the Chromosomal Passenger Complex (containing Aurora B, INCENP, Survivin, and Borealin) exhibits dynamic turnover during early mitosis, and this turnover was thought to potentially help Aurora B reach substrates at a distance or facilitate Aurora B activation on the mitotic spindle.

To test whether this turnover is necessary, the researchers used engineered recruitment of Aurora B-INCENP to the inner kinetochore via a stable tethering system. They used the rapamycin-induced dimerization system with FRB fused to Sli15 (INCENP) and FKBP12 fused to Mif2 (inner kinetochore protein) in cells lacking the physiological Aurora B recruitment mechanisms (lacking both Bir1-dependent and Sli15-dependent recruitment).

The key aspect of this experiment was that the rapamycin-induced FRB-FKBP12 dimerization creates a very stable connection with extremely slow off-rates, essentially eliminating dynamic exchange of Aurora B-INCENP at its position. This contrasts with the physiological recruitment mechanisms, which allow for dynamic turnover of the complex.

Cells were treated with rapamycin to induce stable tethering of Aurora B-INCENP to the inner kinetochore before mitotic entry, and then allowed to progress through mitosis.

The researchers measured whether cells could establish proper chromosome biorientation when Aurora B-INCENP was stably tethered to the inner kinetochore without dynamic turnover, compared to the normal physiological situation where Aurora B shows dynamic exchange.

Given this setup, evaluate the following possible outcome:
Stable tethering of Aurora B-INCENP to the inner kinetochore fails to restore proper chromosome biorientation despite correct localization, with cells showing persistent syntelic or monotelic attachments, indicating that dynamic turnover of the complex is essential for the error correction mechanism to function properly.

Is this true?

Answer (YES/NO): NO